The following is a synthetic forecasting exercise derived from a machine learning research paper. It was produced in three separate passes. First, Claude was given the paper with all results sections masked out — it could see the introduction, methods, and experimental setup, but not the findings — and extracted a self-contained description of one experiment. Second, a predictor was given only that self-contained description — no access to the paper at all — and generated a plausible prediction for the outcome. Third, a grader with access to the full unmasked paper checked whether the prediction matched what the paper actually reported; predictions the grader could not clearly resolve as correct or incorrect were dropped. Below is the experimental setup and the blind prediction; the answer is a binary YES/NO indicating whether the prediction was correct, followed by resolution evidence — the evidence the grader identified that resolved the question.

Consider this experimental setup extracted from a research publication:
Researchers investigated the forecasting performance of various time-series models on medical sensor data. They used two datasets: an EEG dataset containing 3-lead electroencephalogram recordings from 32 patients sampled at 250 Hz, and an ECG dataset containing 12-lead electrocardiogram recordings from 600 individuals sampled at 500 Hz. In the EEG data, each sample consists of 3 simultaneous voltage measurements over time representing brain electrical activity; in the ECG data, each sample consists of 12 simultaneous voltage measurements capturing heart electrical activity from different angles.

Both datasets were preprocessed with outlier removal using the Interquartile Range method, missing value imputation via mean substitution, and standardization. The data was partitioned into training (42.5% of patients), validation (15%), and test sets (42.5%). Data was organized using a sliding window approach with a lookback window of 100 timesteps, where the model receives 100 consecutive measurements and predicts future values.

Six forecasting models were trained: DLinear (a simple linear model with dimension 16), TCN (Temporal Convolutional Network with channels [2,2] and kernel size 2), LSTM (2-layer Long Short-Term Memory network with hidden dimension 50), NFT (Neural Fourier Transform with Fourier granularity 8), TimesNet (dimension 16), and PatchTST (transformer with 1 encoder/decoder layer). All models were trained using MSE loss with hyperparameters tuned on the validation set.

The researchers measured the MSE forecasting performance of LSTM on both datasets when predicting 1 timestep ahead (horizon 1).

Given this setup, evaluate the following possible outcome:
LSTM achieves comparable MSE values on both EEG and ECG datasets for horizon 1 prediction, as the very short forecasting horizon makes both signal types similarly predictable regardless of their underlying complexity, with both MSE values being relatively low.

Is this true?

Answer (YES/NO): NO